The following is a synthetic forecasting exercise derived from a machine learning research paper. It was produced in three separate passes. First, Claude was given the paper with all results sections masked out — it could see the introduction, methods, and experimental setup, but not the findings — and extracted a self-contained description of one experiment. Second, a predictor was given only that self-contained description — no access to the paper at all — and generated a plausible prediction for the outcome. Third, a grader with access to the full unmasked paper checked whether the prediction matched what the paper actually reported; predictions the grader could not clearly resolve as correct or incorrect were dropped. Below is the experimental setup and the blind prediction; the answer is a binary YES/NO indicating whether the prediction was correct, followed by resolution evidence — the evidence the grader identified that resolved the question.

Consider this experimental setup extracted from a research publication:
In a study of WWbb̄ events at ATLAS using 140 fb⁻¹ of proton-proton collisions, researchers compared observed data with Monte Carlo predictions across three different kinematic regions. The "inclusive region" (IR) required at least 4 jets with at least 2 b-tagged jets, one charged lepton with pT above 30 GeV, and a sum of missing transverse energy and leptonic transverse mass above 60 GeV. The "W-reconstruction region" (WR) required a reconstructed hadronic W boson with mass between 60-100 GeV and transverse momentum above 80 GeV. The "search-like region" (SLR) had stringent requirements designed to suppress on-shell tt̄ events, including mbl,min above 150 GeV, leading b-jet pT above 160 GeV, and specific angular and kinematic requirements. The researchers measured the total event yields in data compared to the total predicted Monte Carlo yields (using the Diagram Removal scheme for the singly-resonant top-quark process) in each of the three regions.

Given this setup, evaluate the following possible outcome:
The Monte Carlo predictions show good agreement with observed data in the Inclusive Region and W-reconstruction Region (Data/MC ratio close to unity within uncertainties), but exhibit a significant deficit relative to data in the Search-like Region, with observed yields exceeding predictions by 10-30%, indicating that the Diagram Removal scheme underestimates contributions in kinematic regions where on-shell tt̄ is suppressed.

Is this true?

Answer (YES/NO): NO